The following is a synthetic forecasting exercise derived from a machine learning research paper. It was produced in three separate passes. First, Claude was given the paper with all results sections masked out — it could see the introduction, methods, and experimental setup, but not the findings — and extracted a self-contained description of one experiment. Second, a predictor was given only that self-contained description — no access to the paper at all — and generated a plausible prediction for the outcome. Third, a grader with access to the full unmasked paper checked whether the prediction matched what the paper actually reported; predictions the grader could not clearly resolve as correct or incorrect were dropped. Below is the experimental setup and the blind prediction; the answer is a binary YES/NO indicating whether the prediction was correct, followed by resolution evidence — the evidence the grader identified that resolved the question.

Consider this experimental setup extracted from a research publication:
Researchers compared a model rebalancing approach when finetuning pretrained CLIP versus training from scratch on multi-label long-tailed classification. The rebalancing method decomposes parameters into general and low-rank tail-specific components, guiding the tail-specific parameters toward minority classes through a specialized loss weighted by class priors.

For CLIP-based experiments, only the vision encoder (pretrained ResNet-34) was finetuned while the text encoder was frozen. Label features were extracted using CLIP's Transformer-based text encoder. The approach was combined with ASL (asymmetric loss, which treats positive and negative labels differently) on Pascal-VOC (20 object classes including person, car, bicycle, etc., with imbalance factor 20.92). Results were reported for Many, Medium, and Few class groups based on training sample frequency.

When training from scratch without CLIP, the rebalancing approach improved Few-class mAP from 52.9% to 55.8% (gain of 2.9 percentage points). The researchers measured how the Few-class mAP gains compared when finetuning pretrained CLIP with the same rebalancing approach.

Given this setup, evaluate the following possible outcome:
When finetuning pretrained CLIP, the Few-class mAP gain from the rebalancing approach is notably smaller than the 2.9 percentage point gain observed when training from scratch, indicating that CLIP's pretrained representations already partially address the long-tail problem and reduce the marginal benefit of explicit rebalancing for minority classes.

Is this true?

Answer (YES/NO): NO